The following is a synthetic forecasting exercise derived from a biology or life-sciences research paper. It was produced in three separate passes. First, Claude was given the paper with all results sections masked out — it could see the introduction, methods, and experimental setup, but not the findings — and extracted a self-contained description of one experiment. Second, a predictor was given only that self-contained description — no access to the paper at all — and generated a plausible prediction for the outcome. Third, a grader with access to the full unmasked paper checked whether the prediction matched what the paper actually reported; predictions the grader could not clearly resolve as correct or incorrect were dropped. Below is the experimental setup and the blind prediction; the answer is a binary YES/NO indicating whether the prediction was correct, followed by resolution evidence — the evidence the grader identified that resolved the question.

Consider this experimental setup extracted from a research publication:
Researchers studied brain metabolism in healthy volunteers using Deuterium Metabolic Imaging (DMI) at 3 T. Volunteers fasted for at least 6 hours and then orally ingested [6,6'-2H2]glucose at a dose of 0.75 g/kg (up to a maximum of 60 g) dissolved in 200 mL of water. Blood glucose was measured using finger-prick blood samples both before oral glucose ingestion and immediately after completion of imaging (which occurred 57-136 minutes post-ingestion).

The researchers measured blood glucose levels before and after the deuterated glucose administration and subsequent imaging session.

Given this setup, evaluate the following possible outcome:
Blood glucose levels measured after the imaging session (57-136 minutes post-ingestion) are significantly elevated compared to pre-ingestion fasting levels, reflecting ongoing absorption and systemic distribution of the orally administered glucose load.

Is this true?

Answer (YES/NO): NO